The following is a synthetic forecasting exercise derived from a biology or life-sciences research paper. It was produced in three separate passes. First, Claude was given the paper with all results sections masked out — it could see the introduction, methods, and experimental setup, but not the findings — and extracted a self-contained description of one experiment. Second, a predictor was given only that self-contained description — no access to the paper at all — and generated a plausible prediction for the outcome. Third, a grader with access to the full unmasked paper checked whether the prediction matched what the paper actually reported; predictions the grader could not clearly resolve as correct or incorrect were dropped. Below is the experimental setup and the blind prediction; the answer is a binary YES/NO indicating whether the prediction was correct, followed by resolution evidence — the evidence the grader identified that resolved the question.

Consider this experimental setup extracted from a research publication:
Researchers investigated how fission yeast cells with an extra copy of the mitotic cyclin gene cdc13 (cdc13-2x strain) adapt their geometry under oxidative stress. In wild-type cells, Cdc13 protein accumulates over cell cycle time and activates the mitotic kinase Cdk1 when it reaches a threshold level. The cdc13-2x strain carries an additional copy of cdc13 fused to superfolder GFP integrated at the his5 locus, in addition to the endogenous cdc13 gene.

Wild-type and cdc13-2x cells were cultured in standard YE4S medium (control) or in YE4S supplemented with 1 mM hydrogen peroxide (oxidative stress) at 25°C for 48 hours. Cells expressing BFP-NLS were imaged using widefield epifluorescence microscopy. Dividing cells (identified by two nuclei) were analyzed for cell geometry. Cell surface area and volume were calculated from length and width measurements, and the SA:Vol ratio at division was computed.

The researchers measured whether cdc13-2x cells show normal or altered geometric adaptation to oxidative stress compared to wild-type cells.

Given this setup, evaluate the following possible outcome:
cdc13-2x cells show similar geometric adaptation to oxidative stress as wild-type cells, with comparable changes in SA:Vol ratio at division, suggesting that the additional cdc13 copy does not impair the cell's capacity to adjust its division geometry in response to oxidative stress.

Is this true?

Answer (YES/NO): YES